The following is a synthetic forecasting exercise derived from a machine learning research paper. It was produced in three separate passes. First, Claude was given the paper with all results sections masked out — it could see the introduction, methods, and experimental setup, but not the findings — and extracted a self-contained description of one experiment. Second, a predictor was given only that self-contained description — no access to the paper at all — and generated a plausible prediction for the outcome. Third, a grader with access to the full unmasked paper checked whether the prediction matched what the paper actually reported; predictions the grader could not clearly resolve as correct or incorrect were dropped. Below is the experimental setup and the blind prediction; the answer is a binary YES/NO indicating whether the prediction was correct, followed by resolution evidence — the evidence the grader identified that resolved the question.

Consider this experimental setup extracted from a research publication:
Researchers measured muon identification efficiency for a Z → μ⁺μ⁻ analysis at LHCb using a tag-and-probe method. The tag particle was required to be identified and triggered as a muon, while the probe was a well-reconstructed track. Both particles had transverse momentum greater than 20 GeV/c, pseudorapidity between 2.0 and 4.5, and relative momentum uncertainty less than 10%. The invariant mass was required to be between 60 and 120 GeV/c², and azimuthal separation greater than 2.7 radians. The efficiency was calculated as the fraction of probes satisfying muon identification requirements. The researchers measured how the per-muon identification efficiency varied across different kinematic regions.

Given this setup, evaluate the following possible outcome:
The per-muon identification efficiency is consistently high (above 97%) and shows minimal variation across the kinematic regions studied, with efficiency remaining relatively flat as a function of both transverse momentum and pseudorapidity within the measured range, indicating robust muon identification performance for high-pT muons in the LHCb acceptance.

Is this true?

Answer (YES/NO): NO